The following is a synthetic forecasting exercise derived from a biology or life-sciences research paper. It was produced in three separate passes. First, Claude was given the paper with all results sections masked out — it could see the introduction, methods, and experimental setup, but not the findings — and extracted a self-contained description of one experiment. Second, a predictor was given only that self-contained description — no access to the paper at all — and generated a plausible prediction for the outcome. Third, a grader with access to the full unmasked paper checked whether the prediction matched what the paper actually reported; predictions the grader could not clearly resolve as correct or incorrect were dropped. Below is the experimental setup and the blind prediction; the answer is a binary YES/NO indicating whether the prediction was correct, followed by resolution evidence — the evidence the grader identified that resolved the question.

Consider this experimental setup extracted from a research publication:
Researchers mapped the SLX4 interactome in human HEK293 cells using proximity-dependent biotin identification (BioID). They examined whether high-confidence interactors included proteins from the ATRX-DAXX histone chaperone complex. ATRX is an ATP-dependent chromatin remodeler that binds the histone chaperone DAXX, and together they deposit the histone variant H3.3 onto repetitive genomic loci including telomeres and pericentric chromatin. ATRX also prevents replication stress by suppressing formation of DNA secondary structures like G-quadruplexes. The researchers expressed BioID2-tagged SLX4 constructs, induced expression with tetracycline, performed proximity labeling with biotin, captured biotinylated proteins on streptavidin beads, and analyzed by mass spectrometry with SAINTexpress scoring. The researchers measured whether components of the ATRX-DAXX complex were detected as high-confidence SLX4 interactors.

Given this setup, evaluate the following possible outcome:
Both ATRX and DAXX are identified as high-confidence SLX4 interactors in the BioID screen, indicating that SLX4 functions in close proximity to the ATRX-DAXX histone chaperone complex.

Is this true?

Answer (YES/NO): YES